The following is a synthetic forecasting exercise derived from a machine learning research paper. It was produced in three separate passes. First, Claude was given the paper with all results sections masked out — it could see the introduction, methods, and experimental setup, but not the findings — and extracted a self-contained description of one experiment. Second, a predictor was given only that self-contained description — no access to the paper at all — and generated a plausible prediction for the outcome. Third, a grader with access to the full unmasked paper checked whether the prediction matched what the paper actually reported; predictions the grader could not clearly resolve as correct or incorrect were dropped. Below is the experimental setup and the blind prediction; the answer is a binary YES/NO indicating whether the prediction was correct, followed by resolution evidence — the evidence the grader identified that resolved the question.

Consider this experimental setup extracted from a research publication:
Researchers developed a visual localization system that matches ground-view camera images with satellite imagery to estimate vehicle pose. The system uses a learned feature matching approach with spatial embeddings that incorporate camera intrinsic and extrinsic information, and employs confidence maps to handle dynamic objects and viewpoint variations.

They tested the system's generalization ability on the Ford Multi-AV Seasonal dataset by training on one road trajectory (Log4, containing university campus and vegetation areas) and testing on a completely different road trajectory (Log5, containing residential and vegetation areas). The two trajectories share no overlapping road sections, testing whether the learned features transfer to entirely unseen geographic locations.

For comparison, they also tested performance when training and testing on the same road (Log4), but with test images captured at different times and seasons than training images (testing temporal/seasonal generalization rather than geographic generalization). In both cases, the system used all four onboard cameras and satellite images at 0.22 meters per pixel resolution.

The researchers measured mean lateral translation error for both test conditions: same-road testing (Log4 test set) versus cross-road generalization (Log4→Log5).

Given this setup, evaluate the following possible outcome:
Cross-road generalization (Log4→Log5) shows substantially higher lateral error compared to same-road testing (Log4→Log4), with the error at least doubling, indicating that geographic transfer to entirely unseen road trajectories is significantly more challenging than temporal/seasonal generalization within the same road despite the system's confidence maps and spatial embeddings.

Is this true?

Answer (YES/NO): NO